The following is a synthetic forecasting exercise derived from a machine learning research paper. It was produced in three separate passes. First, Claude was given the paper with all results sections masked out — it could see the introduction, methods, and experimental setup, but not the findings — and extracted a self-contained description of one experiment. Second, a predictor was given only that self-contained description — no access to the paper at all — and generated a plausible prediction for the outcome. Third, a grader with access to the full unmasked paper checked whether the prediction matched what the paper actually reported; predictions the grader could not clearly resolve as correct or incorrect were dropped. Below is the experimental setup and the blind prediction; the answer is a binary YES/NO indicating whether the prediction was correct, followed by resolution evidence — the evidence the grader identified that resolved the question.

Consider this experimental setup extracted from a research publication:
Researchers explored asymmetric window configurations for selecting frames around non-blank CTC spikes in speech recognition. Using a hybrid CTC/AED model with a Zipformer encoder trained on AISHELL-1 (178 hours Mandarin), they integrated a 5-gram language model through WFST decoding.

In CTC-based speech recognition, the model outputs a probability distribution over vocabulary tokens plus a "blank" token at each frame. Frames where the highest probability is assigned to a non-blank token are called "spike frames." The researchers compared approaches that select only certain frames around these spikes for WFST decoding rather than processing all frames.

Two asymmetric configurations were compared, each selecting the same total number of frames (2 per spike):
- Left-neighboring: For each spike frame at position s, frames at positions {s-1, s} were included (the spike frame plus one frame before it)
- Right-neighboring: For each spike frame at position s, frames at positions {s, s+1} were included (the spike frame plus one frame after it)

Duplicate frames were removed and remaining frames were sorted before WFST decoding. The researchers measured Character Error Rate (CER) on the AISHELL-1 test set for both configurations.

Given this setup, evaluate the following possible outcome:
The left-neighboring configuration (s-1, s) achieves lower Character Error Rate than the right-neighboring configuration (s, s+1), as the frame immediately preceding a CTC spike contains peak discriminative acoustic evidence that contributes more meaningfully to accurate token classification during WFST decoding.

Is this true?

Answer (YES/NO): NO